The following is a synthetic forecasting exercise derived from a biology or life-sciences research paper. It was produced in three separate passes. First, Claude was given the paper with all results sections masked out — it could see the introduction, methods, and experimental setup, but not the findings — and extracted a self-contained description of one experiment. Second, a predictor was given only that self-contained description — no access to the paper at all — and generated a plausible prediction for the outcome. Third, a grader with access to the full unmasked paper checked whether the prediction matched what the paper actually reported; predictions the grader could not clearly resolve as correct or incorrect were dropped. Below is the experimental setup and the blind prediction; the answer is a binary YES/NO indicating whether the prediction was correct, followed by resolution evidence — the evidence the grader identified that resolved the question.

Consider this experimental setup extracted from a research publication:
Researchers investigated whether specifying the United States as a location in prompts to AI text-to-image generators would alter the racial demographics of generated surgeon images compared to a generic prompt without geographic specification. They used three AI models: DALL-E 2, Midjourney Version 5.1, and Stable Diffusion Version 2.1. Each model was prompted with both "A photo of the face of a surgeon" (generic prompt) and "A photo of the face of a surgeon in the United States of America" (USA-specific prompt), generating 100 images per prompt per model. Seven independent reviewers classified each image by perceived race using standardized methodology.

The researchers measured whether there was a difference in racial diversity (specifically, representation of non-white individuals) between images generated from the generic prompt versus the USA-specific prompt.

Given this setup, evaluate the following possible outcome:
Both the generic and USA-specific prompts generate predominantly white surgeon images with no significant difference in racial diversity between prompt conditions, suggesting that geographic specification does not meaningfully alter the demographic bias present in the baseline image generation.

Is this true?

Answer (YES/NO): YES